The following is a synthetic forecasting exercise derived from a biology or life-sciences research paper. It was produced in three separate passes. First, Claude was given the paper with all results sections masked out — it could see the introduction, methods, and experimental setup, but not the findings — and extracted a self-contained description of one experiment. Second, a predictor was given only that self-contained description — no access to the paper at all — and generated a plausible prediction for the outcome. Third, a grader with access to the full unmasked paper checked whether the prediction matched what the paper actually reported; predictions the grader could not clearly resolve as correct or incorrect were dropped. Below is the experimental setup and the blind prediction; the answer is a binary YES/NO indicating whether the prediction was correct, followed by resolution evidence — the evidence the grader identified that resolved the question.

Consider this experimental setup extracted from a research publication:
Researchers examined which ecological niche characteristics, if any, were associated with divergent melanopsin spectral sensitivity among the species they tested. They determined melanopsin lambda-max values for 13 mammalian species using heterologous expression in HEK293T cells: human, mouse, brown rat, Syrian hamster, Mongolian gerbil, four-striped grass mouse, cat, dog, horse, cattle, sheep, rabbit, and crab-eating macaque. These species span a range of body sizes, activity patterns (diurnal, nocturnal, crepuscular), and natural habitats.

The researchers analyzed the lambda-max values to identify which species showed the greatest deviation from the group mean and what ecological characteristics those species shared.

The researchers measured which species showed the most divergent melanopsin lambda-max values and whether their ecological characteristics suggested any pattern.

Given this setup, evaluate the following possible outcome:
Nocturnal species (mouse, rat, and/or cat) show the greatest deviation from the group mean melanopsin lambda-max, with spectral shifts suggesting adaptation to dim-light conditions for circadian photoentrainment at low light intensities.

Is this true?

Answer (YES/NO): NO